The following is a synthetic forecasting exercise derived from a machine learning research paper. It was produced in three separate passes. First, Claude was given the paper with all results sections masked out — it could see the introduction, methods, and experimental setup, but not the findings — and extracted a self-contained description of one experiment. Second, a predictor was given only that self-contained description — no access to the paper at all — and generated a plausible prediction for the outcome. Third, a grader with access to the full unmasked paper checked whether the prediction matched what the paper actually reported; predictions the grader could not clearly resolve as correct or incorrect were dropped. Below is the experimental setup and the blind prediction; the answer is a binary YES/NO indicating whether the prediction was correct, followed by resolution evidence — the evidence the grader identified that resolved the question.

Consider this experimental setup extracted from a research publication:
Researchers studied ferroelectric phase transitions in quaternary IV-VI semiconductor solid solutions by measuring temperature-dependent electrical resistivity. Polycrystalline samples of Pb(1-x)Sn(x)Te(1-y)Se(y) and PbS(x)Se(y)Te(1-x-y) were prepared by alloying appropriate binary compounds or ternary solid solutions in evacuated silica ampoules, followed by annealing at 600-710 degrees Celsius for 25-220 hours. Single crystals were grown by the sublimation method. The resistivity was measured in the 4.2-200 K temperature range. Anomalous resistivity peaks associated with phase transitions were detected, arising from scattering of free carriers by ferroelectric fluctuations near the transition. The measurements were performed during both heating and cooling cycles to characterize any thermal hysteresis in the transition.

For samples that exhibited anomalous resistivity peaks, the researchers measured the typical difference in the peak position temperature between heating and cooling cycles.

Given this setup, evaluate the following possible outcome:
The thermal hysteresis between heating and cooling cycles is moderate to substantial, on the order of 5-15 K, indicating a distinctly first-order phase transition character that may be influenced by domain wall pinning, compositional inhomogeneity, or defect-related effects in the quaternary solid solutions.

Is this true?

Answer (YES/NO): NO